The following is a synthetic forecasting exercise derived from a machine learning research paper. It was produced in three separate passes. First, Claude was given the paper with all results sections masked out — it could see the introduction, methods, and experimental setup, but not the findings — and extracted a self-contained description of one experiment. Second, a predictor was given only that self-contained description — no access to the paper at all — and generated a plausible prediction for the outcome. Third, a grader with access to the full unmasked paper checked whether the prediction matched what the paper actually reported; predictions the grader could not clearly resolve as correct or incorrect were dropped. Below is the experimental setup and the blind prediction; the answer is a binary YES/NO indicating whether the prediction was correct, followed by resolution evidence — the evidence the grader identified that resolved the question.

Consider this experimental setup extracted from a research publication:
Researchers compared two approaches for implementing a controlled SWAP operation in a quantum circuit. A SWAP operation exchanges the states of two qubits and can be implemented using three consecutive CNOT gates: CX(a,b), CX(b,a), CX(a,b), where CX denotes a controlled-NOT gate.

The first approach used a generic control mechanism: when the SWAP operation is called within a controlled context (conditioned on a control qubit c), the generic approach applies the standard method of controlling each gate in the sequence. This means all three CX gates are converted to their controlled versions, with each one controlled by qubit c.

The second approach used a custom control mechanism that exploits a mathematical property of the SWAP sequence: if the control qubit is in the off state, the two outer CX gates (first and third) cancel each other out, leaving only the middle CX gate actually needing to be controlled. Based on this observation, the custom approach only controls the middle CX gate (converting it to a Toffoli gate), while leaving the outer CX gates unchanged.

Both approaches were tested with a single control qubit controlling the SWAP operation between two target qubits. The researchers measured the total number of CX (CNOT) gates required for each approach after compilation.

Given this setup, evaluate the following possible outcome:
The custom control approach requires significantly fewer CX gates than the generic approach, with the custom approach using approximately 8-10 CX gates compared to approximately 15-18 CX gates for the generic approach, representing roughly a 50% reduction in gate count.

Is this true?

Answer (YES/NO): YES